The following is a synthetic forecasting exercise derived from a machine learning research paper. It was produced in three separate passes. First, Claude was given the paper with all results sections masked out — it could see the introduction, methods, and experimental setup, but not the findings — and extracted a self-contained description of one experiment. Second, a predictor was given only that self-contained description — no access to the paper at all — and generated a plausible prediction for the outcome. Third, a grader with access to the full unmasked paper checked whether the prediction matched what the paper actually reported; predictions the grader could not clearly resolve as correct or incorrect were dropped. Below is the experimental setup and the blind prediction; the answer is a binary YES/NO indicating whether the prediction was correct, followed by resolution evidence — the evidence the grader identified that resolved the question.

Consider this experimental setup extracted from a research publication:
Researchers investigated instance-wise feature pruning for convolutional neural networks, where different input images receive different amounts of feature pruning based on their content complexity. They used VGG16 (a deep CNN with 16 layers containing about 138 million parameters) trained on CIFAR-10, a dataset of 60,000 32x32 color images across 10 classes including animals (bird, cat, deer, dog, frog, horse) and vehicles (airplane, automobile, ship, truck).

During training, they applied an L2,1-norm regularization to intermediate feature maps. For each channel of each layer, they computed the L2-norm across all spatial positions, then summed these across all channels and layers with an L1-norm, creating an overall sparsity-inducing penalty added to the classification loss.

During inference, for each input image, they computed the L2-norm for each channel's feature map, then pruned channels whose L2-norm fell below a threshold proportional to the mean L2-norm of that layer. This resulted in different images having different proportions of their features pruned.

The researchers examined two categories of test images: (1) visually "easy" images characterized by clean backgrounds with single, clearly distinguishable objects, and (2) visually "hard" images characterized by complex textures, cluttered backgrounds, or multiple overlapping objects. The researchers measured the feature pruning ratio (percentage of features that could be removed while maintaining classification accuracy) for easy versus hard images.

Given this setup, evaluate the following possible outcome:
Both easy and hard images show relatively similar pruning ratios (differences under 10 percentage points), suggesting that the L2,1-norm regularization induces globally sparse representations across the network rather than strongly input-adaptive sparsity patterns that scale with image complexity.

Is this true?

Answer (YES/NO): NO